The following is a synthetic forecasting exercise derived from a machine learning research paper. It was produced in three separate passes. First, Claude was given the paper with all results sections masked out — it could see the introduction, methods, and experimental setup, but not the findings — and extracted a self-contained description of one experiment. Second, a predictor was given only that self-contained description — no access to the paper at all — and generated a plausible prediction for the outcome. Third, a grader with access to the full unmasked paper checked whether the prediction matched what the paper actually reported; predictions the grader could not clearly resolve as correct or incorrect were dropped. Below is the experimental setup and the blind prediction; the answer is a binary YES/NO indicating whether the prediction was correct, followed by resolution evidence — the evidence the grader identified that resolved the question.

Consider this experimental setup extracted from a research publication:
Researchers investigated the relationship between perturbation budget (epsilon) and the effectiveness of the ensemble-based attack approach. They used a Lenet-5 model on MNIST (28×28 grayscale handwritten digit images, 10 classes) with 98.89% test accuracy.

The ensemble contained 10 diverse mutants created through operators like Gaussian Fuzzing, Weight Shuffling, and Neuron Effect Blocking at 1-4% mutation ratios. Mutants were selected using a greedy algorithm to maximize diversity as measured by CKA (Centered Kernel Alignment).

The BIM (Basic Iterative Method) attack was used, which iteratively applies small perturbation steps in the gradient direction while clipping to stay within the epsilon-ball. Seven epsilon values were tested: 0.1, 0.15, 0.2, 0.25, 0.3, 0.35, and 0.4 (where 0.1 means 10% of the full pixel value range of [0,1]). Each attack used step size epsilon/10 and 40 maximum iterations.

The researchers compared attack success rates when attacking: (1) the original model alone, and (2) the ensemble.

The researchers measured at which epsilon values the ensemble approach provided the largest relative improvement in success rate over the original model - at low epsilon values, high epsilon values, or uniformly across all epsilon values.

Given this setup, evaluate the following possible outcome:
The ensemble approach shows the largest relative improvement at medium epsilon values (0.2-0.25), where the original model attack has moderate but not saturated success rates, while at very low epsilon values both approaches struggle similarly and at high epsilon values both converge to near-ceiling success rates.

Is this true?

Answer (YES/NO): NO